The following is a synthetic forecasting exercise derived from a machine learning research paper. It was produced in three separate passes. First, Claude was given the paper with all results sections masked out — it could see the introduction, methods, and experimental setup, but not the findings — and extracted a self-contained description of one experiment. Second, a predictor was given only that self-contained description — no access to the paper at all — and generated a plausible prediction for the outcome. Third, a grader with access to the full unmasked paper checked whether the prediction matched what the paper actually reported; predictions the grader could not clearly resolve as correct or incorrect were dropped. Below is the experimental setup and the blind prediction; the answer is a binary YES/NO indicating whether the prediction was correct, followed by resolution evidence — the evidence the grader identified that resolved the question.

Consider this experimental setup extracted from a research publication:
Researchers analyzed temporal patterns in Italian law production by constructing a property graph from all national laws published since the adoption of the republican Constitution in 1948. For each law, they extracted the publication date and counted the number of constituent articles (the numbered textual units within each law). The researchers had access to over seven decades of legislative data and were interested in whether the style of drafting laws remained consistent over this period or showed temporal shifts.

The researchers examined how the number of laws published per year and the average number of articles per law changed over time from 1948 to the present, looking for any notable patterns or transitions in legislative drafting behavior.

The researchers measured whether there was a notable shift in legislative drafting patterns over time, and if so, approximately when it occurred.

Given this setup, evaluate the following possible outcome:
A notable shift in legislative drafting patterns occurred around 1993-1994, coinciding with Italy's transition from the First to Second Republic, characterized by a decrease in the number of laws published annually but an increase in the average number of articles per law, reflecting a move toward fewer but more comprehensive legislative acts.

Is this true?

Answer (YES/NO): NO